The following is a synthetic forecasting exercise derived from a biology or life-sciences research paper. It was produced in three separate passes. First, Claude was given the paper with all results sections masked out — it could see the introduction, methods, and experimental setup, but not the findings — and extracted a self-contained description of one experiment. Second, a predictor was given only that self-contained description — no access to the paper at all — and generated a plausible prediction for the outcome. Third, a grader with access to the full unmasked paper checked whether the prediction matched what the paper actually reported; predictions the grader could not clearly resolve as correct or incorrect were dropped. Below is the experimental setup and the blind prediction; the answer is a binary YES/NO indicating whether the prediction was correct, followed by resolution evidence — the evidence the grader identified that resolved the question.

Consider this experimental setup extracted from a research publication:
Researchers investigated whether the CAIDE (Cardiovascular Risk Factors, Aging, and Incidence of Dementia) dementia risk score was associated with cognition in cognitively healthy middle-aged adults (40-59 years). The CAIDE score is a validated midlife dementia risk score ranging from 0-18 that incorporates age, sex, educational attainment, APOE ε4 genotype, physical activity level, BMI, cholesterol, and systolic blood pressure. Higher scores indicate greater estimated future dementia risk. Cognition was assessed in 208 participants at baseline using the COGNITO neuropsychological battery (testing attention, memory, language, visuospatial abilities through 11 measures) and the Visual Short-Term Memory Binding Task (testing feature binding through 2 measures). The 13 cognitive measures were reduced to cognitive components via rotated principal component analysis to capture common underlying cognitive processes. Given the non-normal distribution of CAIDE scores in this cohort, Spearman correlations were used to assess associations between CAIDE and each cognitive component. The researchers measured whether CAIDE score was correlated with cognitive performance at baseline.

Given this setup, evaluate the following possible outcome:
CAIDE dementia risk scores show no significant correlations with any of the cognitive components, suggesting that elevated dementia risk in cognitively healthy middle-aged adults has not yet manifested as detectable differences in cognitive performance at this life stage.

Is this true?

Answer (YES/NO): NO